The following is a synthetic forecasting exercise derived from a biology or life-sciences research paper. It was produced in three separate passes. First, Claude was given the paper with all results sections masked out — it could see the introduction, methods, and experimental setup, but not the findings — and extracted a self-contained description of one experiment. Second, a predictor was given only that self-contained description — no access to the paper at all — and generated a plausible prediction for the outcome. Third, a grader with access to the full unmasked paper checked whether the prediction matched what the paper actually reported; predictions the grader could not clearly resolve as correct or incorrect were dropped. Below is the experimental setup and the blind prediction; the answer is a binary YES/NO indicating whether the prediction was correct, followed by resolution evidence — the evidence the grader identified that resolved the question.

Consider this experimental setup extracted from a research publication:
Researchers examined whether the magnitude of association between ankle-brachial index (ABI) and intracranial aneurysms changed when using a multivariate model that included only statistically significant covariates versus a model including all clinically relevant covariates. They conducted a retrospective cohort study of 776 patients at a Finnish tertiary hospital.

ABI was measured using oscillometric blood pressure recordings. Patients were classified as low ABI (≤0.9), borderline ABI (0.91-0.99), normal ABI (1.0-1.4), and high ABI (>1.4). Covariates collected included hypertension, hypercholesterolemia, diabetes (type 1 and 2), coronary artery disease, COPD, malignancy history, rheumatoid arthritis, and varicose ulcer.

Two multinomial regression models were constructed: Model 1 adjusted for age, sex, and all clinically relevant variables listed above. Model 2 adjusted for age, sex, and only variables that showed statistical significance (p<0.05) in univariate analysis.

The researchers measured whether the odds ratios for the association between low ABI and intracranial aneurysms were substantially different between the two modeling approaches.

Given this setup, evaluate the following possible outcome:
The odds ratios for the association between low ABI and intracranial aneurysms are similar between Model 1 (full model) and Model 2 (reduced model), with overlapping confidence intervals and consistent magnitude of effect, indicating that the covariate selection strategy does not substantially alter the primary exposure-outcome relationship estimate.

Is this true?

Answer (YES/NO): YES